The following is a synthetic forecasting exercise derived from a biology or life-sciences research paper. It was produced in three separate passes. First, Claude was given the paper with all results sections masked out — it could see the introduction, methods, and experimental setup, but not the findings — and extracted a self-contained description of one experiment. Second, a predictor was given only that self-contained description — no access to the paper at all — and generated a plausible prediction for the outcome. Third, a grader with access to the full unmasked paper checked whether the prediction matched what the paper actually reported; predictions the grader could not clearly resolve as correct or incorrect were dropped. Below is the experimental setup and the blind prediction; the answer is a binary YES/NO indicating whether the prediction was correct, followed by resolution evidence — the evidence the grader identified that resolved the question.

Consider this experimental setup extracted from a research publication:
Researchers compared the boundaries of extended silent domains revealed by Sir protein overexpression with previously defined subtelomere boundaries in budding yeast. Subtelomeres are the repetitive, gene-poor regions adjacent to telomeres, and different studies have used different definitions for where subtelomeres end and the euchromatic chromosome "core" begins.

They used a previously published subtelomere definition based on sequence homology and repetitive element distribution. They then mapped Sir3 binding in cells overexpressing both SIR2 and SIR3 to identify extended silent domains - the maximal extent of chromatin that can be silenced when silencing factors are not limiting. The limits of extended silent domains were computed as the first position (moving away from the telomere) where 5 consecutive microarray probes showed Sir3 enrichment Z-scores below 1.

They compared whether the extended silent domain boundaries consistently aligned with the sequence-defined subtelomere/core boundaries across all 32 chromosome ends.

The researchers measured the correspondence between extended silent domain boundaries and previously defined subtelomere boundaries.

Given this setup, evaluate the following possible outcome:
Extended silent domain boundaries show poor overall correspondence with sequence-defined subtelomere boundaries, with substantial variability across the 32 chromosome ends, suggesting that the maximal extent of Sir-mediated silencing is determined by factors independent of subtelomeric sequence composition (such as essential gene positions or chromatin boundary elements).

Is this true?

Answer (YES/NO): NO